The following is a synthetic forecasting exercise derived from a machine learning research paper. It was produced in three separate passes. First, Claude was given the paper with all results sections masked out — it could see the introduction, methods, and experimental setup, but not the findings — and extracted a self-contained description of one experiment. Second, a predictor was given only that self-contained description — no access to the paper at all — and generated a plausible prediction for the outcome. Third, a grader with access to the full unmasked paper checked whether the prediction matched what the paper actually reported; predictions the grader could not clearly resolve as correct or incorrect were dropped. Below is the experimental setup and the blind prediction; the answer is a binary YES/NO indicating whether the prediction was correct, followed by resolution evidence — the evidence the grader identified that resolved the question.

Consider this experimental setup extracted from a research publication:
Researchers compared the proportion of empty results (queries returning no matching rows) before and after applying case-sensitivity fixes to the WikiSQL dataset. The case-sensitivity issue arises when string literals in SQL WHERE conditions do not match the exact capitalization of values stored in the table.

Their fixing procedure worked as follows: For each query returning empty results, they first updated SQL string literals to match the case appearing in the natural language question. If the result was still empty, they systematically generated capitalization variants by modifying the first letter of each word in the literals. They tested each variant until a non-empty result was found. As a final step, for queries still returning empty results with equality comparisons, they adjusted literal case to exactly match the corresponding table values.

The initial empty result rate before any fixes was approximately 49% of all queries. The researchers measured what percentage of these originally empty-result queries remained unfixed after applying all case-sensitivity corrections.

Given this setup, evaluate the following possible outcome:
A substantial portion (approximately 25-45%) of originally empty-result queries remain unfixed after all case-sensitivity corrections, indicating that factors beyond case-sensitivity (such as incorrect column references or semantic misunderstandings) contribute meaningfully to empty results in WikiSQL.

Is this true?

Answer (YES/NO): NO